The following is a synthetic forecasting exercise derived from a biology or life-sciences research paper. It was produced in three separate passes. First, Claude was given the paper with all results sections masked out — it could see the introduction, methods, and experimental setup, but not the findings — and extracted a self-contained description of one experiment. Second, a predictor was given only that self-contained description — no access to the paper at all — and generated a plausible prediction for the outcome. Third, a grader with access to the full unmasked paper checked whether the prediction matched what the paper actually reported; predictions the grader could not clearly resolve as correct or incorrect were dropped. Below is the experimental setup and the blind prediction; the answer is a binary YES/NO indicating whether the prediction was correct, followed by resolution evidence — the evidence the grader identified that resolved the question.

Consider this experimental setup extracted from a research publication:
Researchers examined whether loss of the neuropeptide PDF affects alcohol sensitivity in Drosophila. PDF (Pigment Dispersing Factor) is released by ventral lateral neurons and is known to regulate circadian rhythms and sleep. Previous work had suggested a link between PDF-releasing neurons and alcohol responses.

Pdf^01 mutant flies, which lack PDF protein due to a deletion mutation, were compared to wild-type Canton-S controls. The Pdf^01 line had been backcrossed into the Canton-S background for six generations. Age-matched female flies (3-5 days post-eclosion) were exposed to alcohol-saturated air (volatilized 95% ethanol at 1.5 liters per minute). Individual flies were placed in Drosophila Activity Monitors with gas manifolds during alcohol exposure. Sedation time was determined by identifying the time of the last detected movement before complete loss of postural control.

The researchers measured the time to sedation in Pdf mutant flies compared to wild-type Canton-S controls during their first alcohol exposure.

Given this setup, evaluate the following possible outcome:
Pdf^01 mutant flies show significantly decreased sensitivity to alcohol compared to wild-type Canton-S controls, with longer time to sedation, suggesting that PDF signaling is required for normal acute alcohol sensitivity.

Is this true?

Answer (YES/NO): YES